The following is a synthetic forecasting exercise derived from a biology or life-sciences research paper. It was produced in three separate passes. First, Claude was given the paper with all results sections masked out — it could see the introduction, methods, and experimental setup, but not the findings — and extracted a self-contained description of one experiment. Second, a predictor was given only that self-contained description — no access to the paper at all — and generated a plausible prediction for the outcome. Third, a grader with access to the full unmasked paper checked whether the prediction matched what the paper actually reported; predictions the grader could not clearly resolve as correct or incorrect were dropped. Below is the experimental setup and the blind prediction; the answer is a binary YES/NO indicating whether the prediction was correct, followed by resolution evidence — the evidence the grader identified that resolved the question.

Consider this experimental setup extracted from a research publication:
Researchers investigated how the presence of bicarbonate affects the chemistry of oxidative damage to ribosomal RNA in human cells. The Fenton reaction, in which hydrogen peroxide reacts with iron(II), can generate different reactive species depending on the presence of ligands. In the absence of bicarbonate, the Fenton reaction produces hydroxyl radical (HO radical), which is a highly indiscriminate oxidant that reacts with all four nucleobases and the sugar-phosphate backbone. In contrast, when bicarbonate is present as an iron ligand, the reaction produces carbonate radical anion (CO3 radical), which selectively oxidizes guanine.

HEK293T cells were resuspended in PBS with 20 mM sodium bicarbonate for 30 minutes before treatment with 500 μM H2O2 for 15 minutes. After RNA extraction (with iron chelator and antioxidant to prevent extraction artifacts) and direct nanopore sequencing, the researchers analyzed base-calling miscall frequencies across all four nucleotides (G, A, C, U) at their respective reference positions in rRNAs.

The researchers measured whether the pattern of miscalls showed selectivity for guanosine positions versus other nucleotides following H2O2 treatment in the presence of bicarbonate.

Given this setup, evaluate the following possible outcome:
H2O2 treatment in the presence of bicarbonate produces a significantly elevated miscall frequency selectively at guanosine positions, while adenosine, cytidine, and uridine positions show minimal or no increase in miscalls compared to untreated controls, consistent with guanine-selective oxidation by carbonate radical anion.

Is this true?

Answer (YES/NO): YES